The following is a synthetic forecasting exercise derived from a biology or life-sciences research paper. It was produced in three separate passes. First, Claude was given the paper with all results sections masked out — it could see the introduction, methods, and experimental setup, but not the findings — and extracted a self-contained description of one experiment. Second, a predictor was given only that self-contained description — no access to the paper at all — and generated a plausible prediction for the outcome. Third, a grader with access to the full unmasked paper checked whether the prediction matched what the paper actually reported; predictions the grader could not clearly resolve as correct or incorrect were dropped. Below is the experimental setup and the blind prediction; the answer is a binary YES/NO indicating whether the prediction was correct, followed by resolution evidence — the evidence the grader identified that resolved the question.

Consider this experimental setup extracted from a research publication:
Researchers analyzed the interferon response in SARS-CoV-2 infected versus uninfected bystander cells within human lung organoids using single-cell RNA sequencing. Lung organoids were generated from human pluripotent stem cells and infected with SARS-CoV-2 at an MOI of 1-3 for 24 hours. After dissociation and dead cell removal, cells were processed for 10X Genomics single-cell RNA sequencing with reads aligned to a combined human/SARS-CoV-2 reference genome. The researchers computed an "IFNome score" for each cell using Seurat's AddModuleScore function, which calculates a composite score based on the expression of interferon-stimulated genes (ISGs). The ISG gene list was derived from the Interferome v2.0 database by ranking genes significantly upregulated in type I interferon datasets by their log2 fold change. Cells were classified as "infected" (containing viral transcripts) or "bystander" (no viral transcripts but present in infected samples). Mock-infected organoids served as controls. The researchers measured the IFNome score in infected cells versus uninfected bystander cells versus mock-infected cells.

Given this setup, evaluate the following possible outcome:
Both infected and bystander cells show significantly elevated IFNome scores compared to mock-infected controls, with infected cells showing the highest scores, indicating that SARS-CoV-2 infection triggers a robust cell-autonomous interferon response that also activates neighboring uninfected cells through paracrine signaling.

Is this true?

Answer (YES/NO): NO